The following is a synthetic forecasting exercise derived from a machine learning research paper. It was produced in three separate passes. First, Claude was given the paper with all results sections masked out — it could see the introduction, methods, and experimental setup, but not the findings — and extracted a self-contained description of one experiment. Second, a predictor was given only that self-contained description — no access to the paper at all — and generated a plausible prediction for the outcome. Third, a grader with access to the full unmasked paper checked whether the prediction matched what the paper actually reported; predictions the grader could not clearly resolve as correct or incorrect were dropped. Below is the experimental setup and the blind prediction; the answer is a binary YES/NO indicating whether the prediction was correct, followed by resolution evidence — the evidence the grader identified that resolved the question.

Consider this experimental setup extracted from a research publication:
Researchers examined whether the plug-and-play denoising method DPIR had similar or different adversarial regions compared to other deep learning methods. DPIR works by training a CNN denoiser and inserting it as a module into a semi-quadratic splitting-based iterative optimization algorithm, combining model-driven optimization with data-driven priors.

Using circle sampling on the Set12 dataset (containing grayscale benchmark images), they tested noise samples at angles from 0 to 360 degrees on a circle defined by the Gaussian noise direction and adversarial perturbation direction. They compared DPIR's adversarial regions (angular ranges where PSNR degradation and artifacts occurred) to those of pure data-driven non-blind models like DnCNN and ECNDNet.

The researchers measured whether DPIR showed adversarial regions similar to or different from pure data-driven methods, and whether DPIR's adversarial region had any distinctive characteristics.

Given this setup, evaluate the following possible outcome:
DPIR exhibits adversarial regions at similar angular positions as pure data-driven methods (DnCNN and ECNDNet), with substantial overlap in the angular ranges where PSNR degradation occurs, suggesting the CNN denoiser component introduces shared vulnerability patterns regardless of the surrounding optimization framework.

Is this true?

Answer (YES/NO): YES